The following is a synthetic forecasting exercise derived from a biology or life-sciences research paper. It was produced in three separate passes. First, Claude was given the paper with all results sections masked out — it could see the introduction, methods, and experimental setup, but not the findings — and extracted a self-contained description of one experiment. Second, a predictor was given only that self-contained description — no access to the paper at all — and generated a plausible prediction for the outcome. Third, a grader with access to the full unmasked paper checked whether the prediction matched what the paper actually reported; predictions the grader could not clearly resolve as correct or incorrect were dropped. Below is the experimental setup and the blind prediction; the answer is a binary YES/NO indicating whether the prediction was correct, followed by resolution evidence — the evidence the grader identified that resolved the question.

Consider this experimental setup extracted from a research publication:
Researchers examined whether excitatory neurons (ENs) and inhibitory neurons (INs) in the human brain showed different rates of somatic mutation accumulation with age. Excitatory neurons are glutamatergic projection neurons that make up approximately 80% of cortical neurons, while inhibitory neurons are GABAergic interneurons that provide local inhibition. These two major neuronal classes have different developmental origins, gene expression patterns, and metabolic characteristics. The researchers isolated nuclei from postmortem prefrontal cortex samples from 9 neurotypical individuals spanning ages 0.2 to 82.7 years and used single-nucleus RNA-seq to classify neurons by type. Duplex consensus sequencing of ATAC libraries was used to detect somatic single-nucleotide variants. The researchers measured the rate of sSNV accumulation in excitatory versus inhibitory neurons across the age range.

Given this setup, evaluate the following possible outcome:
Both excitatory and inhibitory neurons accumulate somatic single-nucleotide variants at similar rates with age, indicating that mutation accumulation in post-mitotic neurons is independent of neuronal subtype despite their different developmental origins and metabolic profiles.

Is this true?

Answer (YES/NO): YES